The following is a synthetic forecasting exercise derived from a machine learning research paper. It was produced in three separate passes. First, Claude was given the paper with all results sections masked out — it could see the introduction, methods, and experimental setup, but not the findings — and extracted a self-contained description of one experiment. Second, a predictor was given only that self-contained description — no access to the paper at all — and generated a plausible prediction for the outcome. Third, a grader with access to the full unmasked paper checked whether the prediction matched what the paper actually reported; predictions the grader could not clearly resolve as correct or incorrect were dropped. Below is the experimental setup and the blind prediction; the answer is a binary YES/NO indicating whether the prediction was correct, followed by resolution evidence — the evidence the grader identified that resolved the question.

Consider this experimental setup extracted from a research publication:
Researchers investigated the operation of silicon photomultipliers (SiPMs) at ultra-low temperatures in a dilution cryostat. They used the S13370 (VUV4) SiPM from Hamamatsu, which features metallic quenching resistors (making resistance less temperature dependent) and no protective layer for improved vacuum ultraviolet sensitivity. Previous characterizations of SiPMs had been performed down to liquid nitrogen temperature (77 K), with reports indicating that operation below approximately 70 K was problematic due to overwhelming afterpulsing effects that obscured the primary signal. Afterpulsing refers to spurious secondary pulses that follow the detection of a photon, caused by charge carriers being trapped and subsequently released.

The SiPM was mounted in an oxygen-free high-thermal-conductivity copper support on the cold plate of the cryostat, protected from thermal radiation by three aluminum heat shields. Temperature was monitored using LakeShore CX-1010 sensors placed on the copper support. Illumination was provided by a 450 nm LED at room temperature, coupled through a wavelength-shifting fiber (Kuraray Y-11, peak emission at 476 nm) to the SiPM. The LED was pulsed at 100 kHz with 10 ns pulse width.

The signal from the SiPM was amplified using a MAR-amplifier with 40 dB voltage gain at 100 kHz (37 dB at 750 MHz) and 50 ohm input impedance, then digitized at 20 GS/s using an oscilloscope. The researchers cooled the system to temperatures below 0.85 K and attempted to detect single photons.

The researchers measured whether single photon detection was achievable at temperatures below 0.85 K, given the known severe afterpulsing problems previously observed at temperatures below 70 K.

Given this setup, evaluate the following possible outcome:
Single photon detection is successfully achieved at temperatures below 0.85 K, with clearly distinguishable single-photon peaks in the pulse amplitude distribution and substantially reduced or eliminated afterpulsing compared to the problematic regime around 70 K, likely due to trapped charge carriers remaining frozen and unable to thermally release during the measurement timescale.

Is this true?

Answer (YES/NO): YES